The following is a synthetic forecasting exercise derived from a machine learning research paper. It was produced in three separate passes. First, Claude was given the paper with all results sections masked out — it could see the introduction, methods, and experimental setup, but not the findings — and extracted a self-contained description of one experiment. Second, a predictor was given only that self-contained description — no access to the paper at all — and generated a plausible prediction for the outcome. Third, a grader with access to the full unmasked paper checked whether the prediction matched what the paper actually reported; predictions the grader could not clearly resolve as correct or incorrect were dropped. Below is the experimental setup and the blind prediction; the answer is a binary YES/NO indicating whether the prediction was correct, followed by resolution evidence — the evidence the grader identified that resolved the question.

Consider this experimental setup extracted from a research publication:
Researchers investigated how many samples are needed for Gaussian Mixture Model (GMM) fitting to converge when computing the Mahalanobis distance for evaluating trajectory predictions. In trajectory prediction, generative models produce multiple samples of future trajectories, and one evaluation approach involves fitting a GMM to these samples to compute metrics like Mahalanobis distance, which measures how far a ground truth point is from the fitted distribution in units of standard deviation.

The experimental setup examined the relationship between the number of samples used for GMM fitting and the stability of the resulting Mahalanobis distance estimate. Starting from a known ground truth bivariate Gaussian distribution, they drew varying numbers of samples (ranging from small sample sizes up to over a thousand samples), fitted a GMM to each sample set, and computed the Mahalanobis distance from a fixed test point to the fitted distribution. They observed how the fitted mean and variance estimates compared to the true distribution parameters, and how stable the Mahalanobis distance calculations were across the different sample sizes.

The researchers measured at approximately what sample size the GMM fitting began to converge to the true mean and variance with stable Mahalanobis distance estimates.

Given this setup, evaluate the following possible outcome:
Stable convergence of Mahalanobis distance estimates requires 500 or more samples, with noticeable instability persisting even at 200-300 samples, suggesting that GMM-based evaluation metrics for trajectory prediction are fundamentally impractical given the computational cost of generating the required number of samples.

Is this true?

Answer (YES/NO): NO